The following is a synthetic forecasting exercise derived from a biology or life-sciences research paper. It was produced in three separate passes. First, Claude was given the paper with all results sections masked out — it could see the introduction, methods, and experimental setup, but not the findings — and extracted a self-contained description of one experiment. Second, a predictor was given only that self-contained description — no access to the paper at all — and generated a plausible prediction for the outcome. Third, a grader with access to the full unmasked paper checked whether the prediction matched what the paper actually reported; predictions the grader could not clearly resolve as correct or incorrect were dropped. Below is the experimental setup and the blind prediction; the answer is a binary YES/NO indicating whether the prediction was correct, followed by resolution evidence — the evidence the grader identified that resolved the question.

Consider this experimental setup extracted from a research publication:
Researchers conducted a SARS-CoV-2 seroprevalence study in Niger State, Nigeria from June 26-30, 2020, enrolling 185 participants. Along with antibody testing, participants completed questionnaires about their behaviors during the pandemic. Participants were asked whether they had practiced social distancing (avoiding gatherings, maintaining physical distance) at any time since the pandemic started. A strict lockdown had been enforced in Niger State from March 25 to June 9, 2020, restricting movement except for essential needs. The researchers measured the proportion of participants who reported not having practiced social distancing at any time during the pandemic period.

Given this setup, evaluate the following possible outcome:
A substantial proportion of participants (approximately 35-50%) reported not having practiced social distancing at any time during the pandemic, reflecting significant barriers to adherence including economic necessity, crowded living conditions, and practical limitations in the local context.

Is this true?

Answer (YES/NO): NO